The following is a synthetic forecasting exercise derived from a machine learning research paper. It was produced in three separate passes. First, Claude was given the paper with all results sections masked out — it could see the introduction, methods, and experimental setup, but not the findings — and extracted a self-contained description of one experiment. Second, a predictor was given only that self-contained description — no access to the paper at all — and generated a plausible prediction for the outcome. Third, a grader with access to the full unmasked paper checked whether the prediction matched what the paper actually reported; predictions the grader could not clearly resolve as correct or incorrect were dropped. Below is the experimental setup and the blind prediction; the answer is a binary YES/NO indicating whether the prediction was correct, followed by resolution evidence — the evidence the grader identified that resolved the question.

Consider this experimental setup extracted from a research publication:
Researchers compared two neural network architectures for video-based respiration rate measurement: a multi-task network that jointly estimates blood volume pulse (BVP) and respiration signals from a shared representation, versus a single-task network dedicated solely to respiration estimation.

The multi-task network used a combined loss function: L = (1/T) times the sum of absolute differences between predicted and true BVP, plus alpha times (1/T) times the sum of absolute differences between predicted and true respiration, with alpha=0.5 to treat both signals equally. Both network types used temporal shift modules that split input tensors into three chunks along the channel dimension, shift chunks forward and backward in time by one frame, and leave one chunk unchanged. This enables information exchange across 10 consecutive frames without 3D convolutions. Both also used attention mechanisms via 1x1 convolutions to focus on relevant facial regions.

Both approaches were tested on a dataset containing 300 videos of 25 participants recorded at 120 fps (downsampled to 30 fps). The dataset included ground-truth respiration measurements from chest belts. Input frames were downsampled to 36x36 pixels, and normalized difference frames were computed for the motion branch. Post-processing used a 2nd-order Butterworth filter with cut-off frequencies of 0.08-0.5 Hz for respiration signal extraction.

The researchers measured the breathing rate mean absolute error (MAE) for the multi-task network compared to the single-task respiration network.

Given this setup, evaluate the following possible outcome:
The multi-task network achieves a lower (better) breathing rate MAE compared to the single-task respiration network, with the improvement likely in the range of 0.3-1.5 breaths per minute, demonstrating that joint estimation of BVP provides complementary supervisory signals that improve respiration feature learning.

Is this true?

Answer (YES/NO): NO